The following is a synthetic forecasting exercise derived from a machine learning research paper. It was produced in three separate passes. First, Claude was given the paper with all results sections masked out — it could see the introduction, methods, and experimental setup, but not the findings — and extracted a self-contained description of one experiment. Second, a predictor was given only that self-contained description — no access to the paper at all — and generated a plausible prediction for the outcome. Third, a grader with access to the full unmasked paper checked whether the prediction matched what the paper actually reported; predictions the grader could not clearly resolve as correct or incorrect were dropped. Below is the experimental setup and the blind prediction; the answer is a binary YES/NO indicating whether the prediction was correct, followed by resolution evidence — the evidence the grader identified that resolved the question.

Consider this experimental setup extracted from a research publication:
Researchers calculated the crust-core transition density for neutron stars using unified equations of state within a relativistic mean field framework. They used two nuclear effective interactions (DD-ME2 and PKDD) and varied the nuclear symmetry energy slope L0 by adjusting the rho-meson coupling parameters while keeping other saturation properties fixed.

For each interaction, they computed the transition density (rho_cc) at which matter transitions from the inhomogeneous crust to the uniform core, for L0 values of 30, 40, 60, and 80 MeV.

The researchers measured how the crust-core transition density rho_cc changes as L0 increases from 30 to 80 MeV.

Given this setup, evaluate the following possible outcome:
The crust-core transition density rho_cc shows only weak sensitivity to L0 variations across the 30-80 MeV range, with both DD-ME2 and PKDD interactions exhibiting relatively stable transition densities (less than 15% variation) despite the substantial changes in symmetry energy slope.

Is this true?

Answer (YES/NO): NO